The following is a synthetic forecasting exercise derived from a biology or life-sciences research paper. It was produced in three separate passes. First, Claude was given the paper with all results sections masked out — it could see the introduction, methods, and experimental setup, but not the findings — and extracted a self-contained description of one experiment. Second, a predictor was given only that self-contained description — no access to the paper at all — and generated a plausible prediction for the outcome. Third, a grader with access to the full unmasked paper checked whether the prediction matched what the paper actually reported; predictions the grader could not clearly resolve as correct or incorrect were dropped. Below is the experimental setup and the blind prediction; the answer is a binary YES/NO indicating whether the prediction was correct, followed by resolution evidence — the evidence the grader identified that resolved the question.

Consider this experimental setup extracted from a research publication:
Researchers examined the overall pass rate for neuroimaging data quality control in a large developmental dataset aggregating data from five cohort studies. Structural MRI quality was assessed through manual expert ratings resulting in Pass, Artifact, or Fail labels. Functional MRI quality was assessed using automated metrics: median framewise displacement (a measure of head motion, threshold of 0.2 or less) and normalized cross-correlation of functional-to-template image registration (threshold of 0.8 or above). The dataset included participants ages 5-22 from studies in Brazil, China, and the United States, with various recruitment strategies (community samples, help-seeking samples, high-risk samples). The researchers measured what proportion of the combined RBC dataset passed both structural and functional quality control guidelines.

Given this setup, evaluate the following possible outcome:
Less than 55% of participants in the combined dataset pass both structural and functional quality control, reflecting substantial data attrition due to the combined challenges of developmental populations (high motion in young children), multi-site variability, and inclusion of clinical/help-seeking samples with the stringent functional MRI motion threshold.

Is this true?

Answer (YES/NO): NO